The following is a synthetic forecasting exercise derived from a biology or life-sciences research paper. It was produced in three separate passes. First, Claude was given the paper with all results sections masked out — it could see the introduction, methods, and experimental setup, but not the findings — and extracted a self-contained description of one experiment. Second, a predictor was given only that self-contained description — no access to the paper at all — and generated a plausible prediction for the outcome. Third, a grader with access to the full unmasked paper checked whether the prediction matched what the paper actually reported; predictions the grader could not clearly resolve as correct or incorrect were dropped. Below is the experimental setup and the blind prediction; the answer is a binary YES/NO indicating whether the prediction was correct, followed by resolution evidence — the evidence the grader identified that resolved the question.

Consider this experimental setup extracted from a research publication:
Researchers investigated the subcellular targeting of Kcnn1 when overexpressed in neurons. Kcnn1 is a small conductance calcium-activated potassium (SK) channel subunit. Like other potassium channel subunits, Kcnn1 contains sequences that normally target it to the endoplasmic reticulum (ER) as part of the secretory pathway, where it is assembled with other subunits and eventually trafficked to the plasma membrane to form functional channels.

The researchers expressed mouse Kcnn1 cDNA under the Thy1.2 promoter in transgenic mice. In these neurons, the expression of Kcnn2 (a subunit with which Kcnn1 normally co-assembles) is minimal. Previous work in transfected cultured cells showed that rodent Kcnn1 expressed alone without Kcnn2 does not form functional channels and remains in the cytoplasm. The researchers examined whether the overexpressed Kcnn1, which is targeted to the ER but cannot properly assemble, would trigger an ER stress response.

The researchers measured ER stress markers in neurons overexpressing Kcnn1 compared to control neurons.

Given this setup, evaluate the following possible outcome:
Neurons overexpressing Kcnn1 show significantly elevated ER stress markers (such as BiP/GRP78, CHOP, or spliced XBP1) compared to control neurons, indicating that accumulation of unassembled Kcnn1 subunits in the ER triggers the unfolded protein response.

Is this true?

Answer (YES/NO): YES